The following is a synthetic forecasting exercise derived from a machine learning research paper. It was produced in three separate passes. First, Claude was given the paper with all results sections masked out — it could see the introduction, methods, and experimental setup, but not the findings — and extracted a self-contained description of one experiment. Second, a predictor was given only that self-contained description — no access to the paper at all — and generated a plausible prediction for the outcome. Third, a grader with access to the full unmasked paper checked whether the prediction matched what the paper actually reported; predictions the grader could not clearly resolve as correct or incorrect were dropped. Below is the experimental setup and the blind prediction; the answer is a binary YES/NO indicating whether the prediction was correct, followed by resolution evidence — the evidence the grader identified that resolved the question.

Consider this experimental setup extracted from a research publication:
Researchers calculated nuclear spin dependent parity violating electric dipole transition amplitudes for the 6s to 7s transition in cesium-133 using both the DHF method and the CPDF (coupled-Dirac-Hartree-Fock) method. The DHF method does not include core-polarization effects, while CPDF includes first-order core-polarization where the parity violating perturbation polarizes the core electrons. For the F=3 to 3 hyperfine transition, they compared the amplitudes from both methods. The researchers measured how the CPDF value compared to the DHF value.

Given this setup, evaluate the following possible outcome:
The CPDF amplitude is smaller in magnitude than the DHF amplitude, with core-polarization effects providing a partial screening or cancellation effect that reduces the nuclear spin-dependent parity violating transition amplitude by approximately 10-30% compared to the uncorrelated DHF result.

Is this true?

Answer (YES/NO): NO